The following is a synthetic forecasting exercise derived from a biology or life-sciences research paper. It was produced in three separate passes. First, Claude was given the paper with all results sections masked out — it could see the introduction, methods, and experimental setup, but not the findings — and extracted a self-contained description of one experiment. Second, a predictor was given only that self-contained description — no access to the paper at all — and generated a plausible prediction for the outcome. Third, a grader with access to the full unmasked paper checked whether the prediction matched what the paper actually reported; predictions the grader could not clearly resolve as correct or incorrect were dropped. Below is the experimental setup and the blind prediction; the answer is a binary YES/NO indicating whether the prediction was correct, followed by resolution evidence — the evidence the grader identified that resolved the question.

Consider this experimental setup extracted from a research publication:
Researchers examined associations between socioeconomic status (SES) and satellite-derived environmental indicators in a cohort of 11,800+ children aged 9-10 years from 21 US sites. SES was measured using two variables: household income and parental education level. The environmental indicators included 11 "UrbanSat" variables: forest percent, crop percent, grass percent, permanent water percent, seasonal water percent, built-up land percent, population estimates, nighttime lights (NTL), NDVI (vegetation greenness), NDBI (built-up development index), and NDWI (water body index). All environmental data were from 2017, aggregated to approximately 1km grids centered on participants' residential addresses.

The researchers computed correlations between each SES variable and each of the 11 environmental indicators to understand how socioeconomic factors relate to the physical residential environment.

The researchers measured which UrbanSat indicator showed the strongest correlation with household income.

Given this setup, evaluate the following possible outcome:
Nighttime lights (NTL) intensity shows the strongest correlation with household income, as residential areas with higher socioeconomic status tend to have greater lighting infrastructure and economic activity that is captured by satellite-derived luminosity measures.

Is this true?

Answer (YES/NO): NO